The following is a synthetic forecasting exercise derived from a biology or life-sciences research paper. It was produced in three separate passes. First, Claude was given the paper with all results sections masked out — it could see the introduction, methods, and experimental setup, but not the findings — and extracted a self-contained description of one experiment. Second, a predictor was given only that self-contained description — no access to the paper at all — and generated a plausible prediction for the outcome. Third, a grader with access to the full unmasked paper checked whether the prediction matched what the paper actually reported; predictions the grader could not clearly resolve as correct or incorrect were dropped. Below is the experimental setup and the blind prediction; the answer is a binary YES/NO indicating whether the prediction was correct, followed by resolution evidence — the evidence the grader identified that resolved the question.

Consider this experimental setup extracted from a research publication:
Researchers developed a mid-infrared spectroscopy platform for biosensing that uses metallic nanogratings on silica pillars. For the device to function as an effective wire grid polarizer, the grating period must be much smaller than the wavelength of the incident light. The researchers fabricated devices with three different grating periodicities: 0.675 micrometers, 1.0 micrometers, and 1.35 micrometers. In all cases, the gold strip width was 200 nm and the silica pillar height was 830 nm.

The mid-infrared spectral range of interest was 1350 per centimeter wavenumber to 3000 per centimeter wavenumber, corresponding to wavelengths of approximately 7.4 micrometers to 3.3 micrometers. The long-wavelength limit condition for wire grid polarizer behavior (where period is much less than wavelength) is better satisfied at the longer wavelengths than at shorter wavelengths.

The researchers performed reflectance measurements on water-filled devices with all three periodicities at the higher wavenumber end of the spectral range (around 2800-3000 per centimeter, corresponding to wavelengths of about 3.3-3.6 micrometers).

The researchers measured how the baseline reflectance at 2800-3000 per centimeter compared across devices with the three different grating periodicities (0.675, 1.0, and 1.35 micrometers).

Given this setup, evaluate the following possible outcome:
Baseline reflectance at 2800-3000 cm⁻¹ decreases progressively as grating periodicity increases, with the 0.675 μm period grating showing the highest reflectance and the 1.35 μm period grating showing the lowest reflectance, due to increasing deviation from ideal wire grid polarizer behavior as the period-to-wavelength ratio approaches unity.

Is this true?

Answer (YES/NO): YES